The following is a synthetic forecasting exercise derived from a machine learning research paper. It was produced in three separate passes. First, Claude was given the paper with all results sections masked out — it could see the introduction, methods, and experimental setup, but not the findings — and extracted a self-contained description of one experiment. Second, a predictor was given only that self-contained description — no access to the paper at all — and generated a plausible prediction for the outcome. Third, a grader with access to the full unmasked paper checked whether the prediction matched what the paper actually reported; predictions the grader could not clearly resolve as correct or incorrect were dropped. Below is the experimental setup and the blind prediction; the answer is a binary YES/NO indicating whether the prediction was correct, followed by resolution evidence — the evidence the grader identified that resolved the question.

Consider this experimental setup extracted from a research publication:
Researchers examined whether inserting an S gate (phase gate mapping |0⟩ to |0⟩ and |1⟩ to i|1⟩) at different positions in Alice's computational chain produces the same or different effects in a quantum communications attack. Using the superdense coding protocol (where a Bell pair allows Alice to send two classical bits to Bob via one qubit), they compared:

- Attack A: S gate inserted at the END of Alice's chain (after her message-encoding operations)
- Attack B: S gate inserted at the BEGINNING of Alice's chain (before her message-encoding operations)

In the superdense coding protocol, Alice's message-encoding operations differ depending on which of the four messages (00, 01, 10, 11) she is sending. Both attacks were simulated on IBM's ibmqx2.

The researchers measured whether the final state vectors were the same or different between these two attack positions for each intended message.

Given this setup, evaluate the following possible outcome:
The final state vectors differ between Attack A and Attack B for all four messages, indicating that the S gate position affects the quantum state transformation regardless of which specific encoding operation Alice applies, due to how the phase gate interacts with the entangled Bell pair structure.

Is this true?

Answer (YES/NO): NO